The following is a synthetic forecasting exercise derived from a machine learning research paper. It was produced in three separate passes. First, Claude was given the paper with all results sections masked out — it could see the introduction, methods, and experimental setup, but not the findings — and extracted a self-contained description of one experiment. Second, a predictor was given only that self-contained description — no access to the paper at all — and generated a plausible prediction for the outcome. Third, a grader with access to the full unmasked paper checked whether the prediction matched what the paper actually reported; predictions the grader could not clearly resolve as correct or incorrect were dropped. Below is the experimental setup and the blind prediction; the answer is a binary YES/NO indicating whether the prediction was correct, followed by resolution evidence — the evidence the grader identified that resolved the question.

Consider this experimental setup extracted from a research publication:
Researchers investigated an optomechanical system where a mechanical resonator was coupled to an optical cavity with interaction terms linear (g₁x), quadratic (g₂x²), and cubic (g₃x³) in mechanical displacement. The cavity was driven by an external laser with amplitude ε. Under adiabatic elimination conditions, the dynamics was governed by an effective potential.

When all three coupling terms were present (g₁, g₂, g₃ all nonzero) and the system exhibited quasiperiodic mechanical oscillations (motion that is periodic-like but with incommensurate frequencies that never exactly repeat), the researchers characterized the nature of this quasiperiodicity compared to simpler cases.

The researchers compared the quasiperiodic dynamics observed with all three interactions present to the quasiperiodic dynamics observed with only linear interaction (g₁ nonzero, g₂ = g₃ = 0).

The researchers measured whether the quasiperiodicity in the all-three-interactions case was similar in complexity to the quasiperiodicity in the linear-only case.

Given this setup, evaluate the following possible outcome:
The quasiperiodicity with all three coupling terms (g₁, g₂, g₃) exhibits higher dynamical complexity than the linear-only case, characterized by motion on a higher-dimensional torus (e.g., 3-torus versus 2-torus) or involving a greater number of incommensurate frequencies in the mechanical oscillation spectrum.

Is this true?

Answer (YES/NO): YES